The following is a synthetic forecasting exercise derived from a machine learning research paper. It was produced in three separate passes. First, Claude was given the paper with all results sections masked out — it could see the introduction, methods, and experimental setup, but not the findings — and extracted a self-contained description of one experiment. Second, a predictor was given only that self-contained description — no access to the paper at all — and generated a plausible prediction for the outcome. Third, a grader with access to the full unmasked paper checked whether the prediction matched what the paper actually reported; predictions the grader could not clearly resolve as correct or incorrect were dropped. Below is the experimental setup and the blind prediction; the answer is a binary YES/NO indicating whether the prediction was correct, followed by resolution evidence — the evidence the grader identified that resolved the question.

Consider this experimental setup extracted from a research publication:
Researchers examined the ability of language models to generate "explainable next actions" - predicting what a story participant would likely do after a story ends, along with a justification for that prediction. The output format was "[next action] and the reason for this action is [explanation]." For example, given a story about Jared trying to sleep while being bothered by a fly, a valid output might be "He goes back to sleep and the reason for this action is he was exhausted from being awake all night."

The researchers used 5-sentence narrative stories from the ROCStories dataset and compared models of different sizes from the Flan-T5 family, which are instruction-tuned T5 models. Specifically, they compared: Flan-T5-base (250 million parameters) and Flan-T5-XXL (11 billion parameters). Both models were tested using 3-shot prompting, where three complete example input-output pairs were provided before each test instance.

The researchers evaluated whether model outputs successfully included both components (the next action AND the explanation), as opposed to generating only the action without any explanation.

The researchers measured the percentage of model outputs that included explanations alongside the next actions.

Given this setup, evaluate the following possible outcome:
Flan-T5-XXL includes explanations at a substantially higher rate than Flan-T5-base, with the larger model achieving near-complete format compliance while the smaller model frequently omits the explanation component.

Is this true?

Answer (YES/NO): YES